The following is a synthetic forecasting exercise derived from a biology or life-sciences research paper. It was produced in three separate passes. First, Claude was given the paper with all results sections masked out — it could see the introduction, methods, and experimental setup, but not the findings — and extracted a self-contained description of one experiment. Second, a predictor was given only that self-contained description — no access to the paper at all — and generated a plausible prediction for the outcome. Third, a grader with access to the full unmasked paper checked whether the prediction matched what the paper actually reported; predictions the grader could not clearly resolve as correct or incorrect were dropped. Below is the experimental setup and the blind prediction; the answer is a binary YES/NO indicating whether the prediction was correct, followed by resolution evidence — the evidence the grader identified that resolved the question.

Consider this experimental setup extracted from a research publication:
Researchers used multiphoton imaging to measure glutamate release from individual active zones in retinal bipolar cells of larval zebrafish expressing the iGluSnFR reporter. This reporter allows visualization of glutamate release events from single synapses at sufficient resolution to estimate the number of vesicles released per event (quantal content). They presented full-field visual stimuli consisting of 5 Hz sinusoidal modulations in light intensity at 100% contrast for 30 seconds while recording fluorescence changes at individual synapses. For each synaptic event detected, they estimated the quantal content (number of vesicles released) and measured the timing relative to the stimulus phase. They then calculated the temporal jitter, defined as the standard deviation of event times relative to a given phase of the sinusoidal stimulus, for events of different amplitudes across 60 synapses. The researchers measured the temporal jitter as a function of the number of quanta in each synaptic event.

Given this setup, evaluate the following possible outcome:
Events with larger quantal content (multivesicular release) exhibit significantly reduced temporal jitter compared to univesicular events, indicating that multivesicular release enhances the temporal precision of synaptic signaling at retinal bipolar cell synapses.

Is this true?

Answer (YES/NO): YES